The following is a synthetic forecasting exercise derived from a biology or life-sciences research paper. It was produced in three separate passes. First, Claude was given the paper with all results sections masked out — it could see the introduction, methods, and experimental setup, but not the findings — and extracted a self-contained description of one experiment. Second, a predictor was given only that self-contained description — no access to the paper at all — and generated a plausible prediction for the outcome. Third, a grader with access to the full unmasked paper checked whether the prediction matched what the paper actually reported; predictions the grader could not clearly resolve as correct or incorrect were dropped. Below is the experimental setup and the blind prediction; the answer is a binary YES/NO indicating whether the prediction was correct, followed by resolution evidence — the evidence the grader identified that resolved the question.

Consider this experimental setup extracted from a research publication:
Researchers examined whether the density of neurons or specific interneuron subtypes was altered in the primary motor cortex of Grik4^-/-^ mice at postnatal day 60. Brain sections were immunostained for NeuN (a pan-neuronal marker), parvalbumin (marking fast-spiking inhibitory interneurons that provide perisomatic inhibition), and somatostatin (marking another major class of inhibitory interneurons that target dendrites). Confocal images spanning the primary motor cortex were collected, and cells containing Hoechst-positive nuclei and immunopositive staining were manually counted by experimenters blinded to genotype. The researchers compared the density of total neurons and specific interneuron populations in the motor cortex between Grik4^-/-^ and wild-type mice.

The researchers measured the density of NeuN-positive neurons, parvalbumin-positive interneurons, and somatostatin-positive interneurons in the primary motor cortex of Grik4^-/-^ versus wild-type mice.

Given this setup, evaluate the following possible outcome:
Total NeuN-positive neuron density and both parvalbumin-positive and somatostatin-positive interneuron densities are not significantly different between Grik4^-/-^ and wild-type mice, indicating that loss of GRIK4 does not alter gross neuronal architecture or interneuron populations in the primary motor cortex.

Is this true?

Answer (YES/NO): YES